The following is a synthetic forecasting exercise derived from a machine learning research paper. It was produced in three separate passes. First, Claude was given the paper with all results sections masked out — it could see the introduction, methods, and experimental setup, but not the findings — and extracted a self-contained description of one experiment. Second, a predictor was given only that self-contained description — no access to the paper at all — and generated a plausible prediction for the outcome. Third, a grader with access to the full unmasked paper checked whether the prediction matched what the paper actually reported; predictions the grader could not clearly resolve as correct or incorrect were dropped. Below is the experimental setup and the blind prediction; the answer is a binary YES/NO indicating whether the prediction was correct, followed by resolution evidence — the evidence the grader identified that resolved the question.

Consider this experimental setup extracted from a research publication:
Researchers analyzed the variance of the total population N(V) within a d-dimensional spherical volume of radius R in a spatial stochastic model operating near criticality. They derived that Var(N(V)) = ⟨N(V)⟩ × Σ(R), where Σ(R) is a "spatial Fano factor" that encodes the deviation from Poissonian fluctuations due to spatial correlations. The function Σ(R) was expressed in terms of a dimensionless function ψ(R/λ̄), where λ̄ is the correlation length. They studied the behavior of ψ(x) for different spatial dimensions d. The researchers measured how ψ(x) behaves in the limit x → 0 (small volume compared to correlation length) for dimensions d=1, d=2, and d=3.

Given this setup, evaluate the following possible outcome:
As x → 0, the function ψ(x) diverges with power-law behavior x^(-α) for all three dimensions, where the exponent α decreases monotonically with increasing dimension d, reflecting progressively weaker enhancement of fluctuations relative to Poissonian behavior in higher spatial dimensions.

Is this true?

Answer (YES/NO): NO